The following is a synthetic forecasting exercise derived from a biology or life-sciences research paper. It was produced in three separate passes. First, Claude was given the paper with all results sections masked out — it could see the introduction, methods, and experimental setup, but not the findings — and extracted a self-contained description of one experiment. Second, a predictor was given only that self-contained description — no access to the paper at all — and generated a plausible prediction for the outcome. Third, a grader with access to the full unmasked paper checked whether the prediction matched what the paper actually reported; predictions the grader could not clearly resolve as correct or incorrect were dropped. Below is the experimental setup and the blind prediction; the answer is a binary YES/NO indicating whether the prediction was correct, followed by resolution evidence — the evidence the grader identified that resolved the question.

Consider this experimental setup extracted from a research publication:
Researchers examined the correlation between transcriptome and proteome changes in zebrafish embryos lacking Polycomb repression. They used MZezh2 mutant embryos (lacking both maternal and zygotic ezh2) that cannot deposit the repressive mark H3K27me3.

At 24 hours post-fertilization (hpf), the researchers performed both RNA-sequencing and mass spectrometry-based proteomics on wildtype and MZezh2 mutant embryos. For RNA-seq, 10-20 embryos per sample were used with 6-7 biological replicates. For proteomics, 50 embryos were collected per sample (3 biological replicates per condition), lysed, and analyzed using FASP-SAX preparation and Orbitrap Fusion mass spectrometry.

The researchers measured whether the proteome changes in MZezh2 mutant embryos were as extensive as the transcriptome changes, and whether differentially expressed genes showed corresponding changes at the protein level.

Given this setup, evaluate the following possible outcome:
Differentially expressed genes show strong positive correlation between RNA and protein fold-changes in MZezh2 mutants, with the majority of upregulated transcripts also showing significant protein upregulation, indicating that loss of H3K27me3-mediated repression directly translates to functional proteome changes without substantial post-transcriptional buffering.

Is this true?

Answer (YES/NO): NO